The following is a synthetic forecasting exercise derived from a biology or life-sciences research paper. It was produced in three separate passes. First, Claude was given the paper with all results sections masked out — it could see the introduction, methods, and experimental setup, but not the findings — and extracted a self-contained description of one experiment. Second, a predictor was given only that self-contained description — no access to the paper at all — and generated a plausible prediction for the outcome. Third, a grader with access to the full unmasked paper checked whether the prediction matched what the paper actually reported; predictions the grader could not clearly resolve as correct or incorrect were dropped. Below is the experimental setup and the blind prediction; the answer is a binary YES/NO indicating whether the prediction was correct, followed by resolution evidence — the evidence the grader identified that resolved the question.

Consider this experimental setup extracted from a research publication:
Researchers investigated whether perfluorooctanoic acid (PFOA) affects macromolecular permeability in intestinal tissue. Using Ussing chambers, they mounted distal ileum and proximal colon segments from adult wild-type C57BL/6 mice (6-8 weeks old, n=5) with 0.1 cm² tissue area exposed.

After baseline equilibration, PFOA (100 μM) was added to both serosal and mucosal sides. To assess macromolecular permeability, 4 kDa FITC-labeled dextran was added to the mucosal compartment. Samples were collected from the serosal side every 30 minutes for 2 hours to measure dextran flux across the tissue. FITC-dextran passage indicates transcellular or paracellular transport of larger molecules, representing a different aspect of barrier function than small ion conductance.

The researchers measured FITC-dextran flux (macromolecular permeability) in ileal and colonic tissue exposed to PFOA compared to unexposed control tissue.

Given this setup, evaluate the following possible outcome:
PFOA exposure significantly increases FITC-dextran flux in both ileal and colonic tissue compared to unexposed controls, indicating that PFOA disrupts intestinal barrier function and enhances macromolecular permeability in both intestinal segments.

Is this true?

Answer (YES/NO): NO